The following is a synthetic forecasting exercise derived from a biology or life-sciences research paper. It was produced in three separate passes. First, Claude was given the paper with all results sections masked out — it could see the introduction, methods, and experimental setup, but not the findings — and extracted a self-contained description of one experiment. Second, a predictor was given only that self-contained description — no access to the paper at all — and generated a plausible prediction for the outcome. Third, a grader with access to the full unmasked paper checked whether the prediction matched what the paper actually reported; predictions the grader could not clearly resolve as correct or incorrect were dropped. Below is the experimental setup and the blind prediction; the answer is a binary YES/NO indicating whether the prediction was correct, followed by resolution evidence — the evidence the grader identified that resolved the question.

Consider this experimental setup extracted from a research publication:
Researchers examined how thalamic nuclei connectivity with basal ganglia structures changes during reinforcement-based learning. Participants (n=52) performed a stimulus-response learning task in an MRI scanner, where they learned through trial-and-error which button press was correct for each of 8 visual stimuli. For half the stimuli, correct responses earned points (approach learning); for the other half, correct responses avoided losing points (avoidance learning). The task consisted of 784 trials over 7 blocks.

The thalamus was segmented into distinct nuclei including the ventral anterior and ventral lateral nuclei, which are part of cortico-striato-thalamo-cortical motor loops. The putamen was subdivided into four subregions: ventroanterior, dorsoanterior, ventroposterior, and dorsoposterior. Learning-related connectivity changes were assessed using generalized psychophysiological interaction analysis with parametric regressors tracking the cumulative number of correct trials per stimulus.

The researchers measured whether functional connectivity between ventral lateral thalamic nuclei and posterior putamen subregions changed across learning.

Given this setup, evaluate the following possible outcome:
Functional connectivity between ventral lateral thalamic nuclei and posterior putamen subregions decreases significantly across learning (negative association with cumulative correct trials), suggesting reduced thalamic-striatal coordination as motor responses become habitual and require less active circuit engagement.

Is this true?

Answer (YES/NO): NO